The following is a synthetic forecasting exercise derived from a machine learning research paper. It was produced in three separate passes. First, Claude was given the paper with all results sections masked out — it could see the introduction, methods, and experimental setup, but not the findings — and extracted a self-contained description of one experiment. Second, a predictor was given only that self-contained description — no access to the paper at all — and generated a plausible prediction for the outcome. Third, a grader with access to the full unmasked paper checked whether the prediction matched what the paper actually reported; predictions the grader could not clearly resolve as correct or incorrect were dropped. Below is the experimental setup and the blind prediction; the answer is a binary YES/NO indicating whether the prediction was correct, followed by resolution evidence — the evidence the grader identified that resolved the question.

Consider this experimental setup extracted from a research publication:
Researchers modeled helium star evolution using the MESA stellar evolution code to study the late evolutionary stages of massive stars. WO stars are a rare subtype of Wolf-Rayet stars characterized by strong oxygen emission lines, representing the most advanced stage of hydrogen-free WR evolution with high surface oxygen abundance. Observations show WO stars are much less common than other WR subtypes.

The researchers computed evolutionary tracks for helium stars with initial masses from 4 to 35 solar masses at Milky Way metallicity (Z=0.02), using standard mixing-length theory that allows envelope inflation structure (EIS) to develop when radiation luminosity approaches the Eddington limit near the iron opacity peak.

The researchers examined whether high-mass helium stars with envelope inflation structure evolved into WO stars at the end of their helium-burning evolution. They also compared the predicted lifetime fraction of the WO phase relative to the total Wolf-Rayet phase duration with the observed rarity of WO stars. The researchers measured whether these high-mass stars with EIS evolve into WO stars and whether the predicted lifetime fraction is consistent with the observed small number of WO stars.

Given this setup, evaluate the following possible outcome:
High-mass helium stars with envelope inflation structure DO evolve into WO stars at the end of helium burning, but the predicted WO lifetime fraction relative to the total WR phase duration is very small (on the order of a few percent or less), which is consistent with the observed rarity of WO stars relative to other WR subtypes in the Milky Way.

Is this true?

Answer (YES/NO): YES